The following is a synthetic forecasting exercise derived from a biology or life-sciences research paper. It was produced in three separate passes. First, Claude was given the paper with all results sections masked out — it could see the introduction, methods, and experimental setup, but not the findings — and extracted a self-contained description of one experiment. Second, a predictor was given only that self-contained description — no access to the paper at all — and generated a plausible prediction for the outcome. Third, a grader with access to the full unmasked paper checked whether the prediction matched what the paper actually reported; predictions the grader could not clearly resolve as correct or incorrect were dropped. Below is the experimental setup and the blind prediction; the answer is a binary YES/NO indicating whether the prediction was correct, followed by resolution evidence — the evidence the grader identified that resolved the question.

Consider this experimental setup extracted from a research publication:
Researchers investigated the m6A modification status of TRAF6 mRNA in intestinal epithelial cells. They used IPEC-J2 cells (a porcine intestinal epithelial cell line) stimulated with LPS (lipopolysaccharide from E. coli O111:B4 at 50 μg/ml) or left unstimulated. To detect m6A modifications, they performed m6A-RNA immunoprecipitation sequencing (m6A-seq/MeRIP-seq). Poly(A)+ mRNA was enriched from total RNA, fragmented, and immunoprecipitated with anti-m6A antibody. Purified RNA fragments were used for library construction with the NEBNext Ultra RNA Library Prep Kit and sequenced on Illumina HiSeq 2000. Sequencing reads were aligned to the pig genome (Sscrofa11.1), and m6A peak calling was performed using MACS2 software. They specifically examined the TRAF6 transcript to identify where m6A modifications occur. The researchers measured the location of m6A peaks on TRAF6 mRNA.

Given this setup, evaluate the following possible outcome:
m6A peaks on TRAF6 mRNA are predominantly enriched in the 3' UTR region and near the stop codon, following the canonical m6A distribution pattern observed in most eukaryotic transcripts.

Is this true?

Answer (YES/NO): YES